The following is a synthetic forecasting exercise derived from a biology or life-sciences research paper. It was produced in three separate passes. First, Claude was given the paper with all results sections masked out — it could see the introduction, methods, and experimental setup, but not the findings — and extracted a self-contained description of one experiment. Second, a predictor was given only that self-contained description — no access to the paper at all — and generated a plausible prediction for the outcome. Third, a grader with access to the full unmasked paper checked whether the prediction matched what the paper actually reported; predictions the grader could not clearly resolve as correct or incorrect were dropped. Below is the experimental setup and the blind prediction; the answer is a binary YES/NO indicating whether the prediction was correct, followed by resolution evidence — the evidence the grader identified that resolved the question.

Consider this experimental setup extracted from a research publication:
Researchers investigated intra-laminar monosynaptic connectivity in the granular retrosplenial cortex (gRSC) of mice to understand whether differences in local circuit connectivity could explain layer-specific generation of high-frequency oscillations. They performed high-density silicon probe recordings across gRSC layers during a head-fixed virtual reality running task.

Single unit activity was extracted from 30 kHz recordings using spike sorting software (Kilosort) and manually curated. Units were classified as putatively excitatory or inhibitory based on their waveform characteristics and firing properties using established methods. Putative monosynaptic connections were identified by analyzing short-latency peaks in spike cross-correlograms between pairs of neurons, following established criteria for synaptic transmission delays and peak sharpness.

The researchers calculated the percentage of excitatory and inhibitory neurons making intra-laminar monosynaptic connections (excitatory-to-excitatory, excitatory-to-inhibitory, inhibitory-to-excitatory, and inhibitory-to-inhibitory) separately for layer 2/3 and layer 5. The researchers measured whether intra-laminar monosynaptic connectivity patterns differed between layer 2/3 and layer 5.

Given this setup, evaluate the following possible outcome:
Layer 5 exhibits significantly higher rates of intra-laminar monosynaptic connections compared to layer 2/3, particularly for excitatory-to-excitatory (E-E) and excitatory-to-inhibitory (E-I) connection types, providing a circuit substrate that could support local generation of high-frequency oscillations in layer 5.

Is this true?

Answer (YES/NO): NO